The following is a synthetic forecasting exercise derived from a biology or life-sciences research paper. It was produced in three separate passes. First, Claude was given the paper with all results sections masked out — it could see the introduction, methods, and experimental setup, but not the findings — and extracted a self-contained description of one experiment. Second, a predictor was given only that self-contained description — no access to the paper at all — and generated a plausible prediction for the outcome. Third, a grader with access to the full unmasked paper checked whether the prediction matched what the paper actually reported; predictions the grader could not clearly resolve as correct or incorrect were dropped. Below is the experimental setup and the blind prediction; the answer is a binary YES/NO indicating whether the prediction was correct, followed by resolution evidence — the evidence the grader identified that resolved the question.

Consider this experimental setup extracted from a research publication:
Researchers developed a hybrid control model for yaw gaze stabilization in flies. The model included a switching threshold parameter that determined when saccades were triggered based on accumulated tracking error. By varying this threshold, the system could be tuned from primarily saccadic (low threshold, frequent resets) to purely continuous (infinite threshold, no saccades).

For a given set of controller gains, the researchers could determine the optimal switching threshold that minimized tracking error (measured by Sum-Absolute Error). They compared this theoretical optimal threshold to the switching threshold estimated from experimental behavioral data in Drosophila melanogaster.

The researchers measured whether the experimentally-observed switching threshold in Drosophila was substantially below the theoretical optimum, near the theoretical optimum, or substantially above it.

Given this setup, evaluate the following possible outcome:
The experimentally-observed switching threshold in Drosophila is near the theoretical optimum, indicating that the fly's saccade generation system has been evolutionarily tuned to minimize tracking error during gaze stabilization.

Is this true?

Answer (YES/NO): YES